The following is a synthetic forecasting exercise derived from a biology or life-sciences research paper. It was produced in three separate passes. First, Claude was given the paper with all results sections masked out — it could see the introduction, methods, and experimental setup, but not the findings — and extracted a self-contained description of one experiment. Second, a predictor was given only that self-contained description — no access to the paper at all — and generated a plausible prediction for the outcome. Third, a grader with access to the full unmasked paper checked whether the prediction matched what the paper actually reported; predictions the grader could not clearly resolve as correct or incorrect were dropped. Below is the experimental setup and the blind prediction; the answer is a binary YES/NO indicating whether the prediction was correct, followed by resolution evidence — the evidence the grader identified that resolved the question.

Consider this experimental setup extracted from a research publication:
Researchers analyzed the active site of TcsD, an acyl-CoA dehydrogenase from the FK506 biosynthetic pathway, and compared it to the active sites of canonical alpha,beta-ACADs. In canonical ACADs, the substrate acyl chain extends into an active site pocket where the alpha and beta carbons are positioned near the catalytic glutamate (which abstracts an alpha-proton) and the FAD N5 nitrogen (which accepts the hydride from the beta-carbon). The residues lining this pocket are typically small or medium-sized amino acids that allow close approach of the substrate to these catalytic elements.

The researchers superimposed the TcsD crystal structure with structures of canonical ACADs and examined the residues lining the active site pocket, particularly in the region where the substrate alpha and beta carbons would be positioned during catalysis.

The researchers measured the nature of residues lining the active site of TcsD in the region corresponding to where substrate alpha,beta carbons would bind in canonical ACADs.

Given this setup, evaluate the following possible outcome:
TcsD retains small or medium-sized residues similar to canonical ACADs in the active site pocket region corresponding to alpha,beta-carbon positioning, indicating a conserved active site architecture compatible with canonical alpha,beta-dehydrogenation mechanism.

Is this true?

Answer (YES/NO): NO